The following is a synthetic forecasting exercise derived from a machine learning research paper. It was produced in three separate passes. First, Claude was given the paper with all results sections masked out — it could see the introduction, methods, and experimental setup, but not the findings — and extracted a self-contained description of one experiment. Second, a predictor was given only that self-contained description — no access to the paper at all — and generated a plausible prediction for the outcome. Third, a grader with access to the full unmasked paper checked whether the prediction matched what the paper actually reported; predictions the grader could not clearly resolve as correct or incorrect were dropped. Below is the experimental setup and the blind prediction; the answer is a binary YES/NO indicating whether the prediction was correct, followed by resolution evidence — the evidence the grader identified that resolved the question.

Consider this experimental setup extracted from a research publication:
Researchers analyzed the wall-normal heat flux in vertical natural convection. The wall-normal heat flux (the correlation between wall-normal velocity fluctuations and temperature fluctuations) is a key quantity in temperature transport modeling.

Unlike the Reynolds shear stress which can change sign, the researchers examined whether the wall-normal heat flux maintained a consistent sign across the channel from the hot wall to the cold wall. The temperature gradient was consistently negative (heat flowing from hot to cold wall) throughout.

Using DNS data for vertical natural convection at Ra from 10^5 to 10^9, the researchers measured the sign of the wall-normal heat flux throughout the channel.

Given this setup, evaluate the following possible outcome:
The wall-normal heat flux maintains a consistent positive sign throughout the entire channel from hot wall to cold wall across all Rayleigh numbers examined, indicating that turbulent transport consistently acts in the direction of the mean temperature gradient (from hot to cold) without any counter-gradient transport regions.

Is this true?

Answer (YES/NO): YES